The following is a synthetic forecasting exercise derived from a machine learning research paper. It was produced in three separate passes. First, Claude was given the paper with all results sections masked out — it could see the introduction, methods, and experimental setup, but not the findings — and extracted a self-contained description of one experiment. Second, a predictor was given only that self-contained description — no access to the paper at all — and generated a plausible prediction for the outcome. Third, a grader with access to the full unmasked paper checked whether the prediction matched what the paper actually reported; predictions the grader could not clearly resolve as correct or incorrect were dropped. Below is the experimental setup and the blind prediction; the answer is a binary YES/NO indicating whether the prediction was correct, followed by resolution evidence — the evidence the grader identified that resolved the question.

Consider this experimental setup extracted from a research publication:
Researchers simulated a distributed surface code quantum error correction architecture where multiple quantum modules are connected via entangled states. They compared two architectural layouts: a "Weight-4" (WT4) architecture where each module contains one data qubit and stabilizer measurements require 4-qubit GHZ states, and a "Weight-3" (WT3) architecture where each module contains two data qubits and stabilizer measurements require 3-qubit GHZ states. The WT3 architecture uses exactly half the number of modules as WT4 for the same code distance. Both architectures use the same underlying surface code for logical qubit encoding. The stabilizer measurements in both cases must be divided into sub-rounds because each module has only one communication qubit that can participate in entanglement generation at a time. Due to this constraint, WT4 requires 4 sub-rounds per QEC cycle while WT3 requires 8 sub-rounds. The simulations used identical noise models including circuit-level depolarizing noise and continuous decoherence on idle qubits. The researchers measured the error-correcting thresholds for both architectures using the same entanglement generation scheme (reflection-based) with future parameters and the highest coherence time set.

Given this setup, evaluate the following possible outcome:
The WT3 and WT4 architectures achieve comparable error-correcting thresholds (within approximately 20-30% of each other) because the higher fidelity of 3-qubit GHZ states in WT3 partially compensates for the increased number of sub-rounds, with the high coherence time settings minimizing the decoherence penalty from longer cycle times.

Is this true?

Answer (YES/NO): YES